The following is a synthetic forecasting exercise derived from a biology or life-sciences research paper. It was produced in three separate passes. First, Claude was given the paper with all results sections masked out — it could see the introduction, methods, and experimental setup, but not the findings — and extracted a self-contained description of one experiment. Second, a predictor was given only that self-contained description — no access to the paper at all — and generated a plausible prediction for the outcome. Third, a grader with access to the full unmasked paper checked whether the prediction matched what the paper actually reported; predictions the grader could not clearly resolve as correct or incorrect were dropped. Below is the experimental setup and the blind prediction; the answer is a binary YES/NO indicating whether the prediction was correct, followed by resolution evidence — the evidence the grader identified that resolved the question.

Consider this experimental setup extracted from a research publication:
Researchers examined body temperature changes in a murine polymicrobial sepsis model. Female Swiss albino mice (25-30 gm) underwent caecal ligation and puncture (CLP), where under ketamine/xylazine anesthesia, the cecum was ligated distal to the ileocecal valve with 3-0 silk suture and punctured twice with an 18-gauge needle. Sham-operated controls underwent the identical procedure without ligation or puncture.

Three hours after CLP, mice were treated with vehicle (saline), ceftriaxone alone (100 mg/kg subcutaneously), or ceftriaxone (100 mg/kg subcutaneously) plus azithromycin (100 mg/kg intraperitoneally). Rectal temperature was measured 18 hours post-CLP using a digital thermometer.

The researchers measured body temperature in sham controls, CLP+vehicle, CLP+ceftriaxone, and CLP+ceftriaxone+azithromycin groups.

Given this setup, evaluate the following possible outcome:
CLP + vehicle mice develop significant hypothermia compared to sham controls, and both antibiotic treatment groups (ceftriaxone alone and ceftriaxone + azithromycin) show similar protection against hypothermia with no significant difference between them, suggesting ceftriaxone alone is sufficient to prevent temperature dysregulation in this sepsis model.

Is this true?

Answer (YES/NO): NO